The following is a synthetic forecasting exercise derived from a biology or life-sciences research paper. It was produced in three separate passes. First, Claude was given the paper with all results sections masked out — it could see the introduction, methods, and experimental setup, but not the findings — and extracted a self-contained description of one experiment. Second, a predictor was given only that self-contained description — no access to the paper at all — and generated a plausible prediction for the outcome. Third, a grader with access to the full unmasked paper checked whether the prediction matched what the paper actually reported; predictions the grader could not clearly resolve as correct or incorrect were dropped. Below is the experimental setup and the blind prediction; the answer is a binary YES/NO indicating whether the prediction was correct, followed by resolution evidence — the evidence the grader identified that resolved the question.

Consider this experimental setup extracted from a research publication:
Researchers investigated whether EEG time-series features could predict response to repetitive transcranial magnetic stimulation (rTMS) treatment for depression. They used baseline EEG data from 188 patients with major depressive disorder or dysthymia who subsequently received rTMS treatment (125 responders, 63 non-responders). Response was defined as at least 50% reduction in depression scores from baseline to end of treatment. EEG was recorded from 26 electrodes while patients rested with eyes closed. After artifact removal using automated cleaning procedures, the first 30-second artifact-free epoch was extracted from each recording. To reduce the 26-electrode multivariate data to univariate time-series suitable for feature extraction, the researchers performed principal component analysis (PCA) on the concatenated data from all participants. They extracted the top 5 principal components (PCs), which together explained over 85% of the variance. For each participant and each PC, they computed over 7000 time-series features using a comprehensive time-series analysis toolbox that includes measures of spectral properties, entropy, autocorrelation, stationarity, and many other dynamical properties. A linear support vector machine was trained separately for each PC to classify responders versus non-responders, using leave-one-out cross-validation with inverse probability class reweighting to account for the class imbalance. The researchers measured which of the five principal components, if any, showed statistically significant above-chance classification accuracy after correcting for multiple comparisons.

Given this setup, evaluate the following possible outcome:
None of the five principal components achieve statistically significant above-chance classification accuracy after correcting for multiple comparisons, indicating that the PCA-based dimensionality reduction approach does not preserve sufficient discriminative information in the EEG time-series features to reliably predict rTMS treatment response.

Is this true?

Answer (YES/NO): NO